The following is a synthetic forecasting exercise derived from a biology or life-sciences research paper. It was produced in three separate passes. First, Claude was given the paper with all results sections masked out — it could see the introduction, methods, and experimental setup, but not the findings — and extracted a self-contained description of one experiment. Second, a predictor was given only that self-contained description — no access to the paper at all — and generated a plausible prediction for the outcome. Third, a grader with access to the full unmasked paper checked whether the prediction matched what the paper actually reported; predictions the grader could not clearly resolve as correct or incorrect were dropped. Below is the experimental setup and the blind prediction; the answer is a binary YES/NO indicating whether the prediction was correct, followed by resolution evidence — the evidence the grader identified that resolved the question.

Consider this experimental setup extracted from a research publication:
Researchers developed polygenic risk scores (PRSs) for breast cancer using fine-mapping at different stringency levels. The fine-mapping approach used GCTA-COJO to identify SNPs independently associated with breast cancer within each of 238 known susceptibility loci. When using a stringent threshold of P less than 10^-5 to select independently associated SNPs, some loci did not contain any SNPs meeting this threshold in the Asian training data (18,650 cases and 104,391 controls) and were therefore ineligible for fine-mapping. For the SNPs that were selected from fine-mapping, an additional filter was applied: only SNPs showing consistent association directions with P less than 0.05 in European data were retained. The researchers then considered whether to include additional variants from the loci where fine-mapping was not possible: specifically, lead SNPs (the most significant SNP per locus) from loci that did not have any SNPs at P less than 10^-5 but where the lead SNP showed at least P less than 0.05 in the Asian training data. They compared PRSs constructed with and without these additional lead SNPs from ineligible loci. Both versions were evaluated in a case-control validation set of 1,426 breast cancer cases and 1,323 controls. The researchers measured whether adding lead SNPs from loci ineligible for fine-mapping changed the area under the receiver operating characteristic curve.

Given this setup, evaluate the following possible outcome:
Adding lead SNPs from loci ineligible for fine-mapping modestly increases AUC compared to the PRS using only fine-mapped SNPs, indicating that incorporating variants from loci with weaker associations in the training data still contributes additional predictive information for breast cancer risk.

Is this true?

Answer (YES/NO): YES